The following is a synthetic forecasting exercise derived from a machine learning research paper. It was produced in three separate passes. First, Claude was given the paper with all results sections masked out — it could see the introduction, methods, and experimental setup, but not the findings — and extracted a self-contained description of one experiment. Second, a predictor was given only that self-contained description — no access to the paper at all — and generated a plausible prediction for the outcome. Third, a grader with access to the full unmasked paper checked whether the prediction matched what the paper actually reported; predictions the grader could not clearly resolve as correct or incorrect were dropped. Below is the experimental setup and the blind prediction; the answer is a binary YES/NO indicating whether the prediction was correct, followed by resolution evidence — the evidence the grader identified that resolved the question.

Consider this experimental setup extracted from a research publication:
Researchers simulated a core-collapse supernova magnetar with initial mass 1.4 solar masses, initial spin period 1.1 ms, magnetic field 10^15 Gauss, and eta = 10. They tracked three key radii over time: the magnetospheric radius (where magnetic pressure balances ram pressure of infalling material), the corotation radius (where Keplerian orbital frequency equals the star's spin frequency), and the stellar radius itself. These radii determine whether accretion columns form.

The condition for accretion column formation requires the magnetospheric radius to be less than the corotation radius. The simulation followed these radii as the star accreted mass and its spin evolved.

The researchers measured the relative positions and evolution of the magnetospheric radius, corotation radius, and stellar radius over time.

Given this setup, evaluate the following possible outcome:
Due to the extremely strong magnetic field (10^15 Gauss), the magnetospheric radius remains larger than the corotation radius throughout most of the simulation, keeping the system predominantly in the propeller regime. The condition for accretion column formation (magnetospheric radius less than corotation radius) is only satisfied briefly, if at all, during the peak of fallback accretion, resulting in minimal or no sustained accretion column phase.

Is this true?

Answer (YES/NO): NO